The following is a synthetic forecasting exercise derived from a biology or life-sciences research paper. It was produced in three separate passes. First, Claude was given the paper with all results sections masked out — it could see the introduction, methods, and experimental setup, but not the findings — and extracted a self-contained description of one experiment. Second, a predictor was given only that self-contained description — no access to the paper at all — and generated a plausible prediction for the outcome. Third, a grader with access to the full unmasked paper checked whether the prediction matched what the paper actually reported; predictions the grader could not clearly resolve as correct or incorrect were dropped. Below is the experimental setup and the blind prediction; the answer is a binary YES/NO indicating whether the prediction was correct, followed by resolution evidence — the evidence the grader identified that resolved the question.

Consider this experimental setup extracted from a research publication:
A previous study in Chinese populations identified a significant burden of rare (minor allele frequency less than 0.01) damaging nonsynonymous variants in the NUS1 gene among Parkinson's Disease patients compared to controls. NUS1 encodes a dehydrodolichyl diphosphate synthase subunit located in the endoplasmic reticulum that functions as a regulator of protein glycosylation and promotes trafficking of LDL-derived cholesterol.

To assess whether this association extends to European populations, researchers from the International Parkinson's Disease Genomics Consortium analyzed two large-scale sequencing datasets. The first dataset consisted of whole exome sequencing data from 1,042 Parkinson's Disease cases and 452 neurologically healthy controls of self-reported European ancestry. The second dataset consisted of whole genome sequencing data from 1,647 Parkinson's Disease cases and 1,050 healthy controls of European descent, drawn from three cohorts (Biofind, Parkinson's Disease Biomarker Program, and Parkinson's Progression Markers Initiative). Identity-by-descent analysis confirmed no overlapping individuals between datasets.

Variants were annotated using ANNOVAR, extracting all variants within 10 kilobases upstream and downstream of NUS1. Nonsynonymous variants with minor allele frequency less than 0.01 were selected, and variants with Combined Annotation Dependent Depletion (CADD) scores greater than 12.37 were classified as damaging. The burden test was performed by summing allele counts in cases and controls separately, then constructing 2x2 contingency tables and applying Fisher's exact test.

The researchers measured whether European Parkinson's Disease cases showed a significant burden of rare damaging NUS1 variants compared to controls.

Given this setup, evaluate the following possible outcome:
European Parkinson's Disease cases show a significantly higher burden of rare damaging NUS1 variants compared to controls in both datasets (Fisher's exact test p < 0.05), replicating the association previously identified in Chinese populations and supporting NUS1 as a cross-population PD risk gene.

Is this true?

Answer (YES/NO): NO